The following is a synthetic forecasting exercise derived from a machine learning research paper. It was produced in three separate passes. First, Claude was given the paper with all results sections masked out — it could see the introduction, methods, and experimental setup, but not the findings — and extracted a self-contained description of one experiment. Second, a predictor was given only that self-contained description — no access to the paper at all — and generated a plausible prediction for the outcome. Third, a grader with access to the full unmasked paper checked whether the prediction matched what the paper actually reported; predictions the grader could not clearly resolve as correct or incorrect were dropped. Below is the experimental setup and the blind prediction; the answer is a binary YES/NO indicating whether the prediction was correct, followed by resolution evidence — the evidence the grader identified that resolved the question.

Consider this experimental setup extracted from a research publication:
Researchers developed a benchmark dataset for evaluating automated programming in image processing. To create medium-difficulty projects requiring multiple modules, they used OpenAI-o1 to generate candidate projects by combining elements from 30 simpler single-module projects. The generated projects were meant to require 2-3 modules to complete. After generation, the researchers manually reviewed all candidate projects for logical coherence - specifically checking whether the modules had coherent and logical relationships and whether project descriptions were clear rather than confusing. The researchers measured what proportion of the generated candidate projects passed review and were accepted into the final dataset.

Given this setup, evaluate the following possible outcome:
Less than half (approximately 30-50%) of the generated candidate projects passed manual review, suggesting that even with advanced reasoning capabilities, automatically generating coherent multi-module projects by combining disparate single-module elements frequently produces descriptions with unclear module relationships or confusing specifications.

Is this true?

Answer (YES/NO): NO